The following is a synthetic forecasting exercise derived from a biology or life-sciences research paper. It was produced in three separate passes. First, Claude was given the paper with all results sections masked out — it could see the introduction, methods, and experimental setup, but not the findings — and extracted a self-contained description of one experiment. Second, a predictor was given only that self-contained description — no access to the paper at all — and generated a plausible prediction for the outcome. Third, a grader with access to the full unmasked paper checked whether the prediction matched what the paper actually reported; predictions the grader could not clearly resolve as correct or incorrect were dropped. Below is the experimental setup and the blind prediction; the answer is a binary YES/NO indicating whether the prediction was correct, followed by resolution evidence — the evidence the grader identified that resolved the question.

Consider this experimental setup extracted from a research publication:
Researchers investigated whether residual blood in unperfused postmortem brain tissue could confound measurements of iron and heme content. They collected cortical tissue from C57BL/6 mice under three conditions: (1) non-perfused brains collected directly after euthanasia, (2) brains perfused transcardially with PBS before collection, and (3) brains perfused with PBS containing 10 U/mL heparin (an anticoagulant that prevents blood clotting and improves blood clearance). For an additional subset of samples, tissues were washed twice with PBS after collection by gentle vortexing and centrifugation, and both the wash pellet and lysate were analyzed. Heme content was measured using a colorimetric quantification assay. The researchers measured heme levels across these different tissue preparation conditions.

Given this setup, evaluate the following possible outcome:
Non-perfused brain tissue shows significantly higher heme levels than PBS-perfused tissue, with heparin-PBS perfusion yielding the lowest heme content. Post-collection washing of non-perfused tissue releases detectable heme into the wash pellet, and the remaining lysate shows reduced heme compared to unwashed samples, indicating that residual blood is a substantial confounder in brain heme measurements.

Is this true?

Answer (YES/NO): NO